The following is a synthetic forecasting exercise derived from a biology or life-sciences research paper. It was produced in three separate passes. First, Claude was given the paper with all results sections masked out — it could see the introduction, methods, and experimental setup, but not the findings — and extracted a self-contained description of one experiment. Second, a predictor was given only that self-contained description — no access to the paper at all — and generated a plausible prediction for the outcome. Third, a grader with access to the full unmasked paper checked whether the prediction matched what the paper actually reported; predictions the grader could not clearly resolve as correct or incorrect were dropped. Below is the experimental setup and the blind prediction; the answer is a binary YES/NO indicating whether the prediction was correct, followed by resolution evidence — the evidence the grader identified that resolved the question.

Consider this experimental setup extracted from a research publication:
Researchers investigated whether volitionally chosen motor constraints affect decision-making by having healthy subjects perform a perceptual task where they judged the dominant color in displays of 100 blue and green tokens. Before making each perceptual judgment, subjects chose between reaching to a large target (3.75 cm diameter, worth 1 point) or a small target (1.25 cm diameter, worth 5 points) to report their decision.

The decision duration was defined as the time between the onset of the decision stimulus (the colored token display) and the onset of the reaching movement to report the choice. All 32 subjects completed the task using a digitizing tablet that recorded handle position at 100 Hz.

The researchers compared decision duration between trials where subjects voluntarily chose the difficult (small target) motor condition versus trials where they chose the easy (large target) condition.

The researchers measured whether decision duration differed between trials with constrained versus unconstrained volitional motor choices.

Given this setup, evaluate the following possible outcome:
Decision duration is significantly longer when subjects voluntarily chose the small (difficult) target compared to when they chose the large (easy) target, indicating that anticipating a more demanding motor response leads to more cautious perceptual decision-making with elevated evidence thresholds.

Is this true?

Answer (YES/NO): NO